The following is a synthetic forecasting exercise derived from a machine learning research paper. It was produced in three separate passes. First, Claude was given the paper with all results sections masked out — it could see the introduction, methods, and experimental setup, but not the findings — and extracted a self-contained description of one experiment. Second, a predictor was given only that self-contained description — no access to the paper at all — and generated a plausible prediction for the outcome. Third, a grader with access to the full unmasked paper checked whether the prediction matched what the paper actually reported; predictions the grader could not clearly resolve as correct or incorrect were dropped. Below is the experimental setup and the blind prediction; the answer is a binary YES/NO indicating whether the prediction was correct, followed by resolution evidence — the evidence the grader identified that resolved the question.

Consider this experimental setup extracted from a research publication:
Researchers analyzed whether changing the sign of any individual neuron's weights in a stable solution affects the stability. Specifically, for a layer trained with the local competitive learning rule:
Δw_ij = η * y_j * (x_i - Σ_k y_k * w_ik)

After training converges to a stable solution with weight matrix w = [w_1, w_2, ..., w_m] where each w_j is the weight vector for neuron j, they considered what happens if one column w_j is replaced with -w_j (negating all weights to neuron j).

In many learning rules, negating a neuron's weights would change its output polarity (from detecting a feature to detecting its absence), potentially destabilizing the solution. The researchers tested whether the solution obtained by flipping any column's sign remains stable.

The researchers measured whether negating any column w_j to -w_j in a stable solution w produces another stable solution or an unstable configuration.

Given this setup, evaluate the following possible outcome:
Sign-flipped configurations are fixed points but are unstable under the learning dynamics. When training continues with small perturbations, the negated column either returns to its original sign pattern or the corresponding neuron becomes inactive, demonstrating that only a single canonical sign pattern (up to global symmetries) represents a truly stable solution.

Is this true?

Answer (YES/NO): NO